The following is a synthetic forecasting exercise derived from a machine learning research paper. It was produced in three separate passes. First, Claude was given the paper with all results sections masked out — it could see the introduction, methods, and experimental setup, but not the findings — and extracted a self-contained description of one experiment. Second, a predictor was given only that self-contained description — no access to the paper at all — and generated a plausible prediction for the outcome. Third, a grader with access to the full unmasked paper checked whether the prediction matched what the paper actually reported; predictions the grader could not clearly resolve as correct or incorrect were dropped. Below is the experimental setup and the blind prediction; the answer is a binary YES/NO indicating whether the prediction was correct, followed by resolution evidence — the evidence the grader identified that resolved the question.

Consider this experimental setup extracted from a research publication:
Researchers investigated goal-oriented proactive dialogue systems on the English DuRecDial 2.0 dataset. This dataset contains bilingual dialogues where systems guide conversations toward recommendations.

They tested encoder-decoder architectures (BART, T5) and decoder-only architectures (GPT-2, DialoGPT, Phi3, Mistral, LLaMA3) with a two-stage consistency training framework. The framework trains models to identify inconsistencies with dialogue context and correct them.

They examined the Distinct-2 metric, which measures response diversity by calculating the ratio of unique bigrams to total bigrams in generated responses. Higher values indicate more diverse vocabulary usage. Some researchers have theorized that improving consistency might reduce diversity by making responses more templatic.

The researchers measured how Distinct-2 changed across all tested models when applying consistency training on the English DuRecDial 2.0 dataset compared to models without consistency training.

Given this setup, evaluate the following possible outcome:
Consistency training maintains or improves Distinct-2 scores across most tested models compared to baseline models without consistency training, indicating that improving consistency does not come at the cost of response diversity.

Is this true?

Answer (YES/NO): YES